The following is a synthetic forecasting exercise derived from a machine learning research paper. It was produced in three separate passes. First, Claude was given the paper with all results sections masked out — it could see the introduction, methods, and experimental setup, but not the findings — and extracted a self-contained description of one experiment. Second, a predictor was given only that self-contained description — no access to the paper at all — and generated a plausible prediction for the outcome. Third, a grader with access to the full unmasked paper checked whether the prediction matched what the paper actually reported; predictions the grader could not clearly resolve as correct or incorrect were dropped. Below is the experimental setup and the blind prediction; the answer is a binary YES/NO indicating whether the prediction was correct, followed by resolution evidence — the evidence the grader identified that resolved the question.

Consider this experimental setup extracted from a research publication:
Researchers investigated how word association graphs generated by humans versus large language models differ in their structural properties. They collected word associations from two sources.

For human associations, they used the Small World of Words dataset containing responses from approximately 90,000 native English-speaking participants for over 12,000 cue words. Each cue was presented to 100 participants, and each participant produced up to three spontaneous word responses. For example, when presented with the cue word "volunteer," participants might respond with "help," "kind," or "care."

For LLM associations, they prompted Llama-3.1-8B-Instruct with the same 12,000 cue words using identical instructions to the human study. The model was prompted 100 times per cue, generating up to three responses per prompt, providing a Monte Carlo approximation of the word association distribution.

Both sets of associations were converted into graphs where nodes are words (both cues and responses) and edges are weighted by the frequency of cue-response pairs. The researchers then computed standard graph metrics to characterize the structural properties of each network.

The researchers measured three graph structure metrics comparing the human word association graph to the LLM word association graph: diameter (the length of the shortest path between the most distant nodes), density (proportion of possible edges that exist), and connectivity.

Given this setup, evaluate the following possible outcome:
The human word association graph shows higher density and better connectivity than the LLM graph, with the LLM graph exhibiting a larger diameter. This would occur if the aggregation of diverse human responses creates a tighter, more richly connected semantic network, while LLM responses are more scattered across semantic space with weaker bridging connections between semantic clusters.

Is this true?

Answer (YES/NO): YES